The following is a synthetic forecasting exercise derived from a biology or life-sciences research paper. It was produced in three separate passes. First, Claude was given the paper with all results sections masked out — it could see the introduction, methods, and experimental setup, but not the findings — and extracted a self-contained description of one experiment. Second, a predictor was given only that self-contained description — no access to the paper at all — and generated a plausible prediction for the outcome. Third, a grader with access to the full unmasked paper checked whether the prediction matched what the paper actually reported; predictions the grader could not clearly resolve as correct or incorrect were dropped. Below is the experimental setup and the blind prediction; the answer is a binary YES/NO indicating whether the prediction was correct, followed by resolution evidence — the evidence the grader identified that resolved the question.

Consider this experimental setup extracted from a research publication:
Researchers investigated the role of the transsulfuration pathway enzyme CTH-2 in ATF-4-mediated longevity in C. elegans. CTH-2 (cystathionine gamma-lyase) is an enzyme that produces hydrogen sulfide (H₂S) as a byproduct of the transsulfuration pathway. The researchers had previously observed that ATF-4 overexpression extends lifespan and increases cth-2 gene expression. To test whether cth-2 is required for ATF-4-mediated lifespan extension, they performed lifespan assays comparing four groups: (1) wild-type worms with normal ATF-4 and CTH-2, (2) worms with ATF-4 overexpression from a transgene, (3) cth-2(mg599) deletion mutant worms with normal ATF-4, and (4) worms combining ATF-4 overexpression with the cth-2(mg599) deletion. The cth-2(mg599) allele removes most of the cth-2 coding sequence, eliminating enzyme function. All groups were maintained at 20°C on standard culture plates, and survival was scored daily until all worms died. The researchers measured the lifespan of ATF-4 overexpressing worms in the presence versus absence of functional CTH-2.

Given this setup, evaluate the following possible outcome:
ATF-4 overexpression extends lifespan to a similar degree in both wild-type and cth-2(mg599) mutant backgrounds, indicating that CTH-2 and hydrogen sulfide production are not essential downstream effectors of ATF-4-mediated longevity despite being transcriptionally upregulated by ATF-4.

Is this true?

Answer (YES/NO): NO